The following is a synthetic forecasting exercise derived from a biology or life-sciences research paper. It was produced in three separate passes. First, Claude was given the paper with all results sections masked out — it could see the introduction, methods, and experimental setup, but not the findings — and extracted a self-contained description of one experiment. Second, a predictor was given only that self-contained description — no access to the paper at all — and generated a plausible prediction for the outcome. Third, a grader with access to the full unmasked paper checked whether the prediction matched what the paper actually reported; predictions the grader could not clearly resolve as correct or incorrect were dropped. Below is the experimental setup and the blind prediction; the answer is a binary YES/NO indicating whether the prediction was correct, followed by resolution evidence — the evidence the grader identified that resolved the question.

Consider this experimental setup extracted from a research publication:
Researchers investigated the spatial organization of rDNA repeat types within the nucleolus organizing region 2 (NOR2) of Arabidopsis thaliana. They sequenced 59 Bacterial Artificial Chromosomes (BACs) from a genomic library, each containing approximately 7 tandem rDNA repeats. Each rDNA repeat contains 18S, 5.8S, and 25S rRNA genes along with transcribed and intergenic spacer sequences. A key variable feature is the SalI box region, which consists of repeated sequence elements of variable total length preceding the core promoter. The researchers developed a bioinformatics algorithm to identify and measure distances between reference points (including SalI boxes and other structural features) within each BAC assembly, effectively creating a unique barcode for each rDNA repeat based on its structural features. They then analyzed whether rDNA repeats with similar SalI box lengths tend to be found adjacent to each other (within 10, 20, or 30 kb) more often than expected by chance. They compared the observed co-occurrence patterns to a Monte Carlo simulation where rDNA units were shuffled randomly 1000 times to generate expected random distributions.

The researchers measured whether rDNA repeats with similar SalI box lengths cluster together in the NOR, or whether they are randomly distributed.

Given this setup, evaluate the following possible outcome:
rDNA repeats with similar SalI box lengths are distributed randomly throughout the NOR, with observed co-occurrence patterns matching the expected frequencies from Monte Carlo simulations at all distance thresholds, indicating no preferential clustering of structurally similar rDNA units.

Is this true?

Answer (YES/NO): NO